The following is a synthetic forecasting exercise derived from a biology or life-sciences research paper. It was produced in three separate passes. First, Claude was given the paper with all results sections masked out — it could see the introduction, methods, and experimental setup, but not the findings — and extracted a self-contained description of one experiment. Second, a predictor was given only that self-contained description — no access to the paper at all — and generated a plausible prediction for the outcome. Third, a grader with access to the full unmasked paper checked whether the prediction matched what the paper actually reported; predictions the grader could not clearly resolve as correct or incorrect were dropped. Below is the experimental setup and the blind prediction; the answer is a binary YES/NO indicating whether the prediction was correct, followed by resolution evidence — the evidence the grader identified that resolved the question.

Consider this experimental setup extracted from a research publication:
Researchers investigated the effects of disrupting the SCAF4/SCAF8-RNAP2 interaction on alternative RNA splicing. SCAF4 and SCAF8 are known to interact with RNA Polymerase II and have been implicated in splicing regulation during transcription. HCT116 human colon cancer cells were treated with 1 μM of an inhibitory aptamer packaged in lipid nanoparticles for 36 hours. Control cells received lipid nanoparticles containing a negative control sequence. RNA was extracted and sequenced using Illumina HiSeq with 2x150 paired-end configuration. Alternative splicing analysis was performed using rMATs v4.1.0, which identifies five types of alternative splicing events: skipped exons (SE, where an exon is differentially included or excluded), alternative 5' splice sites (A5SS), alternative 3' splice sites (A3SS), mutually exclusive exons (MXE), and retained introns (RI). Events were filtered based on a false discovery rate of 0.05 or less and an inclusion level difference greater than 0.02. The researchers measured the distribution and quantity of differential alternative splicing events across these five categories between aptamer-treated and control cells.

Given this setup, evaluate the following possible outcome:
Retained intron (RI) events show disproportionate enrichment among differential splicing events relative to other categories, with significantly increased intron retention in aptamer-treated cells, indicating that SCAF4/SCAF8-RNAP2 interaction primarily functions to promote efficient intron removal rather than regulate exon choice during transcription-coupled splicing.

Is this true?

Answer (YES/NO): NO